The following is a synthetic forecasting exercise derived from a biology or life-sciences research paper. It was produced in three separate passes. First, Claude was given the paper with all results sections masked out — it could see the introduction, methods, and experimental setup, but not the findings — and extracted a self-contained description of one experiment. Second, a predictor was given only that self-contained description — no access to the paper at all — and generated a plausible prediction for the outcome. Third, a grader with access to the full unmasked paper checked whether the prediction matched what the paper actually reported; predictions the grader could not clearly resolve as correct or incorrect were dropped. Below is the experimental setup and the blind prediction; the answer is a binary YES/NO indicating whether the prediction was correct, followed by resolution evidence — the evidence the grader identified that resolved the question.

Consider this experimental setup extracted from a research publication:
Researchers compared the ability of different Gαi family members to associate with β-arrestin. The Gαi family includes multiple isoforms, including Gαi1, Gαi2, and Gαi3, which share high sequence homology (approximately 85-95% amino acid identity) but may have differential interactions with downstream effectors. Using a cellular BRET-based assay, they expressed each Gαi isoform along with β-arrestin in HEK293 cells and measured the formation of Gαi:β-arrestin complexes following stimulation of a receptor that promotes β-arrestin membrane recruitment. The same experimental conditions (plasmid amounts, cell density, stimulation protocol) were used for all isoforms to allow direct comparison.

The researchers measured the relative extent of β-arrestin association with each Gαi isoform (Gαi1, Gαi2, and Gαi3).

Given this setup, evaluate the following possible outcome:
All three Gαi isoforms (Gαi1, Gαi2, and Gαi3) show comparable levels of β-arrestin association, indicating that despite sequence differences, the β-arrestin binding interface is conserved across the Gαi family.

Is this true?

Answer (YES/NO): NO